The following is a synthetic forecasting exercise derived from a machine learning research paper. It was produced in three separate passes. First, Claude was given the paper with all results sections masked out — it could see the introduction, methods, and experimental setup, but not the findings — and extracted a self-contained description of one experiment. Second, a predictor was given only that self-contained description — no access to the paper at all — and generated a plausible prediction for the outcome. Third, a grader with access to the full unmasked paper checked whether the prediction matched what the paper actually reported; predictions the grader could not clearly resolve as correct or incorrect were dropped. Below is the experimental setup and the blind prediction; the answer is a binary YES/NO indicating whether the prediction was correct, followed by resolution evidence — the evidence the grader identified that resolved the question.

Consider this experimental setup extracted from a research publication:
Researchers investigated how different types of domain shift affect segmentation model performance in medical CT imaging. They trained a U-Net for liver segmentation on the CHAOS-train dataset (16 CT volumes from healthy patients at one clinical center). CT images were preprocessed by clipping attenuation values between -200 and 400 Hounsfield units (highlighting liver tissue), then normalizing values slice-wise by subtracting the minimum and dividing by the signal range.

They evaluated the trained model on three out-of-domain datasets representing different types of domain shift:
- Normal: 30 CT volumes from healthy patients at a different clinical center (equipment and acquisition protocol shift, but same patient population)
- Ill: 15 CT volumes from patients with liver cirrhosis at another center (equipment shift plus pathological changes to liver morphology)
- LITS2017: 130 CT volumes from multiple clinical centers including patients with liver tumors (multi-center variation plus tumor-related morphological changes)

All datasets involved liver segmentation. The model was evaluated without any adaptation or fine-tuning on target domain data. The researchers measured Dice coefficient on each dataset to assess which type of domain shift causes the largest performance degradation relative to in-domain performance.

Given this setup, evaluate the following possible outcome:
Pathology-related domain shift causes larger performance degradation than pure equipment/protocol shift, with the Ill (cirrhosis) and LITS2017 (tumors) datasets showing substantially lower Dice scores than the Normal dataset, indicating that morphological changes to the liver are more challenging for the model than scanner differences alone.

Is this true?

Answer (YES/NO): YES